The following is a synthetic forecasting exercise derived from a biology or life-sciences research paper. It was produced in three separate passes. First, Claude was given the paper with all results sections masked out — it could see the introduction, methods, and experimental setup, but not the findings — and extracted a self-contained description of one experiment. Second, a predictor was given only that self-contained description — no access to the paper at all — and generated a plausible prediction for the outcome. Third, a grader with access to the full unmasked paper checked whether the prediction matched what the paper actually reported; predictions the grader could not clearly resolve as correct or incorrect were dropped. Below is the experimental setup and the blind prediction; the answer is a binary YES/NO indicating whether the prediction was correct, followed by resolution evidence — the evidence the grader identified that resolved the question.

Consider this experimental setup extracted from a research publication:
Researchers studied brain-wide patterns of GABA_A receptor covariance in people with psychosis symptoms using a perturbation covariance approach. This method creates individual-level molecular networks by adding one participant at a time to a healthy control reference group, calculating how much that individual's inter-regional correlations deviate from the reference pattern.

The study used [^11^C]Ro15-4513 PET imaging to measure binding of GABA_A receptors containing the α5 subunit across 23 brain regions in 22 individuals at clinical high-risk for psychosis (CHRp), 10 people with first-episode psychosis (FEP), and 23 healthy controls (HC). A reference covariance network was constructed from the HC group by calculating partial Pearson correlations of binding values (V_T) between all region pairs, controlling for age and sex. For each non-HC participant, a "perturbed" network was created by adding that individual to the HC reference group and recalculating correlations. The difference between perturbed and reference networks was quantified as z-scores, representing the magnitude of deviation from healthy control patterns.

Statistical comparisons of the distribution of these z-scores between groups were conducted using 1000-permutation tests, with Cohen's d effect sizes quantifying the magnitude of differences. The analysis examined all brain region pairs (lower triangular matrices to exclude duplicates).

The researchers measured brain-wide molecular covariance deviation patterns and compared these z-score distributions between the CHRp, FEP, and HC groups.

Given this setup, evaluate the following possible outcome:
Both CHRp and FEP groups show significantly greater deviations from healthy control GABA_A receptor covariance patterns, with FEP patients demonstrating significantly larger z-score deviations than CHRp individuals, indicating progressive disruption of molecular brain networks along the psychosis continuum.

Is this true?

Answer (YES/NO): NO